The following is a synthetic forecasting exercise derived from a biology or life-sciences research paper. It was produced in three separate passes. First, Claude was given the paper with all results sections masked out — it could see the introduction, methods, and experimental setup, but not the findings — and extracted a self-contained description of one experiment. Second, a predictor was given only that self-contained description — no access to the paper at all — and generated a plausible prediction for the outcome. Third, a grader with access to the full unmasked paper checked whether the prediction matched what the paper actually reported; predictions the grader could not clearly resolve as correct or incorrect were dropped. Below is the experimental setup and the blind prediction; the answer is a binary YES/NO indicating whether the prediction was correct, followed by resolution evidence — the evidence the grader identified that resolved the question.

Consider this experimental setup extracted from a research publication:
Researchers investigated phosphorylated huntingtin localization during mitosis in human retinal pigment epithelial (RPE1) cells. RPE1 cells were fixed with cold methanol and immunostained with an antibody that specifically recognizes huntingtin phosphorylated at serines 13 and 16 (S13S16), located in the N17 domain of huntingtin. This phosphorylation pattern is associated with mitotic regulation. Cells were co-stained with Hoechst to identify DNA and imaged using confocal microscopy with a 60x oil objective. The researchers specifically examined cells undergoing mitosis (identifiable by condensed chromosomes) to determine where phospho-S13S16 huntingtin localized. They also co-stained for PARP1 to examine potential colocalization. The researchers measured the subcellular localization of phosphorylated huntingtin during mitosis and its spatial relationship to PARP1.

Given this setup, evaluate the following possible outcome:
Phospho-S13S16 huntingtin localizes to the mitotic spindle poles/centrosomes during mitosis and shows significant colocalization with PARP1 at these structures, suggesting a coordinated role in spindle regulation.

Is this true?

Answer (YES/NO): NO